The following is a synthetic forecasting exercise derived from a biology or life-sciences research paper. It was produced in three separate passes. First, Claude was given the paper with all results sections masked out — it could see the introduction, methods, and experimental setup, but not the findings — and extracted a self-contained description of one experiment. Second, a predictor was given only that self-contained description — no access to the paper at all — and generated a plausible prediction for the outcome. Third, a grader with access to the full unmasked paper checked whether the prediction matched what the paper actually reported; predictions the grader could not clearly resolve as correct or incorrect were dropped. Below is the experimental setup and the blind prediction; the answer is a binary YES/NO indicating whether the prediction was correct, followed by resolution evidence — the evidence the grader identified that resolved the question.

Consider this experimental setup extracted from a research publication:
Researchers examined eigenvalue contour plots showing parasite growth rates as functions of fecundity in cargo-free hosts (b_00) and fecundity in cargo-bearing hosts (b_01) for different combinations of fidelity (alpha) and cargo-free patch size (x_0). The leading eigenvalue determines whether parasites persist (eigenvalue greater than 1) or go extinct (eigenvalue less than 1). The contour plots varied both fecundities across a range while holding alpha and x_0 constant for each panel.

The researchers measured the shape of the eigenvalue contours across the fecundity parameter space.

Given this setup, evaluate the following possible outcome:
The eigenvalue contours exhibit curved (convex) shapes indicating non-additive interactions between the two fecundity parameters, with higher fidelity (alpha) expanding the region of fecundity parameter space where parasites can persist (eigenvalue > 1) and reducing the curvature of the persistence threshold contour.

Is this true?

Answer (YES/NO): NO